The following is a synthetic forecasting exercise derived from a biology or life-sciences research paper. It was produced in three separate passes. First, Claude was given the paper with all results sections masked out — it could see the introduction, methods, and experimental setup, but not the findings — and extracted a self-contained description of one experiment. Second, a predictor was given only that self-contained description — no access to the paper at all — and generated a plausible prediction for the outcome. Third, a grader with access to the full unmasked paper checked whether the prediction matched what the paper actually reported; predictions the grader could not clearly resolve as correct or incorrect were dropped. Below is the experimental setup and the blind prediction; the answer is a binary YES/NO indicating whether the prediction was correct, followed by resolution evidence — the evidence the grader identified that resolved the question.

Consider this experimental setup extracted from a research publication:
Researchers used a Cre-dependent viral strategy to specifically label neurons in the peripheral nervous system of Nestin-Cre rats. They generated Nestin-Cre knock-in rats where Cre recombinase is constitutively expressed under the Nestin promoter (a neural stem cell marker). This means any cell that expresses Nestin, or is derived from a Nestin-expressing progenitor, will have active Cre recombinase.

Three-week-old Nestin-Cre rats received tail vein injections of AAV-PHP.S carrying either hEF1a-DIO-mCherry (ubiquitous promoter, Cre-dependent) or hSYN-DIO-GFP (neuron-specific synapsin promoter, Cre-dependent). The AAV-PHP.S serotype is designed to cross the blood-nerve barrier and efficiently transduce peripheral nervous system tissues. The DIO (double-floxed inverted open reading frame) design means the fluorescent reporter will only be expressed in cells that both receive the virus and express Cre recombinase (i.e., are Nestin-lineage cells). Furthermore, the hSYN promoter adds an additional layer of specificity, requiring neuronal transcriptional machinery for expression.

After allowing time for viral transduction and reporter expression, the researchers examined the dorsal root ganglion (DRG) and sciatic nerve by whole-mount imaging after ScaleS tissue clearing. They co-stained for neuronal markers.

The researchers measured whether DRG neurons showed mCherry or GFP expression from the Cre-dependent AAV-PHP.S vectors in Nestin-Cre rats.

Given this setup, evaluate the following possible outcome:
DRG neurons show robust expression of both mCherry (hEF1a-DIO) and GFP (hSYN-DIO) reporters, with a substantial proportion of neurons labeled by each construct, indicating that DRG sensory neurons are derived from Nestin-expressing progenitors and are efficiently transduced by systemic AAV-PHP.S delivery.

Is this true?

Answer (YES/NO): NO